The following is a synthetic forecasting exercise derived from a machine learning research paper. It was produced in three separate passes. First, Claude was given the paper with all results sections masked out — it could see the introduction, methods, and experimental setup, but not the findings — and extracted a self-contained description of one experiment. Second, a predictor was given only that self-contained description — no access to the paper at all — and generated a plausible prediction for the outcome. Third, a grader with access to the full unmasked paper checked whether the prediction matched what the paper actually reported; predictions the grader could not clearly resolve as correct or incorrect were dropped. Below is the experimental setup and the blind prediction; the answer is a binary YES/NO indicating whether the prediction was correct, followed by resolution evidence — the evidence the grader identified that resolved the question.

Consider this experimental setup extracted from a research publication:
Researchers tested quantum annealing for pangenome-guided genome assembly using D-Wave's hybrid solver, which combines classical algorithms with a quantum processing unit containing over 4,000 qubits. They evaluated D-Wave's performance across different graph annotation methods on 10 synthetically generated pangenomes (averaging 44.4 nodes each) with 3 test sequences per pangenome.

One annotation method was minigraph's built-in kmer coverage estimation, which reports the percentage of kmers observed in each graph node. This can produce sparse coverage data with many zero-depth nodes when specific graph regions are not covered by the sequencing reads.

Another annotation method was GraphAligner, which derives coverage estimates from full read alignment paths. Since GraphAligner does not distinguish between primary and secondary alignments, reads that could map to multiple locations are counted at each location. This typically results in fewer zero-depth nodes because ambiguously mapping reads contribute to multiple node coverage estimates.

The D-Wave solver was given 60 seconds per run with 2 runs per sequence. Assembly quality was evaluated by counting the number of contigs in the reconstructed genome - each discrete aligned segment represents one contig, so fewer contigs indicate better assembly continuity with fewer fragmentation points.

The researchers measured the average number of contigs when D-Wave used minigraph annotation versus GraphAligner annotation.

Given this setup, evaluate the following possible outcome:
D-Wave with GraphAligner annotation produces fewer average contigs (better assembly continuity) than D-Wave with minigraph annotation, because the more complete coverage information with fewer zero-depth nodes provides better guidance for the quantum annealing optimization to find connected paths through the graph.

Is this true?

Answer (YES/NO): YES